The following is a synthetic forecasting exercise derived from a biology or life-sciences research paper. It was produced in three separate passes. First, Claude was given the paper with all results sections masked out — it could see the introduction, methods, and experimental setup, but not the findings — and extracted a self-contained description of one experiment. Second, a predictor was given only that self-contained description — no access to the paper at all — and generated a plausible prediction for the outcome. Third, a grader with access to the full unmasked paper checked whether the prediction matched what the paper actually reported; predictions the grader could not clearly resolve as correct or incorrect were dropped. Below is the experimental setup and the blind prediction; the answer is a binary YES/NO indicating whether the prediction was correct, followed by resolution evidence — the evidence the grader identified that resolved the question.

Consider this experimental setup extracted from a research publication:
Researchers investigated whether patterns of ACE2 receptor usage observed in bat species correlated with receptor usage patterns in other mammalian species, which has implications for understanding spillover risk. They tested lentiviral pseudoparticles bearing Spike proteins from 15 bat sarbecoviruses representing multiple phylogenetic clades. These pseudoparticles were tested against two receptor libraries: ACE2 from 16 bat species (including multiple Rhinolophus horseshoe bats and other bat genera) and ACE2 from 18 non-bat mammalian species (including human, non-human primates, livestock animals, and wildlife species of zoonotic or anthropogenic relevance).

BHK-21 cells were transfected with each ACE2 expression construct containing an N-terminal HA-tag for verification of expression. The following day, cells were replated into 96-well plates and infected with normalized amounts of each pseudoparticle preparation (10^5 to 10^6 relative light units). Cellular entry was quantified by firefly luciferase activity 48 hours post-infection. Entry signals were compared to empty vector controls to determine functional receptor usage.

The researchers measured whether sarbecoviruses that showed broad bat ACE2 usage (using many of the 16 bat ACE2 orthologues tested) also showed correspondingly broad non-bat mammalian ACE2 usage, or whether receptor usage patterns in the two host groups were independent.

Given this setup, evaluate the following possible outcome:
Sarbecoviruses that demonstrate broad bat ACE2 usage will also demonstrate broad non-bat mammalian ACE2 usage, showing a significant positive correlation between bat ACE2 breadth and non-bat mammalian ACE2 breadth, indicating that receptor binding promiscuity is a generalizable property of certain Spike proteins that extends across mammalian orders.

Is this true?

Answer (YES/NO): YES